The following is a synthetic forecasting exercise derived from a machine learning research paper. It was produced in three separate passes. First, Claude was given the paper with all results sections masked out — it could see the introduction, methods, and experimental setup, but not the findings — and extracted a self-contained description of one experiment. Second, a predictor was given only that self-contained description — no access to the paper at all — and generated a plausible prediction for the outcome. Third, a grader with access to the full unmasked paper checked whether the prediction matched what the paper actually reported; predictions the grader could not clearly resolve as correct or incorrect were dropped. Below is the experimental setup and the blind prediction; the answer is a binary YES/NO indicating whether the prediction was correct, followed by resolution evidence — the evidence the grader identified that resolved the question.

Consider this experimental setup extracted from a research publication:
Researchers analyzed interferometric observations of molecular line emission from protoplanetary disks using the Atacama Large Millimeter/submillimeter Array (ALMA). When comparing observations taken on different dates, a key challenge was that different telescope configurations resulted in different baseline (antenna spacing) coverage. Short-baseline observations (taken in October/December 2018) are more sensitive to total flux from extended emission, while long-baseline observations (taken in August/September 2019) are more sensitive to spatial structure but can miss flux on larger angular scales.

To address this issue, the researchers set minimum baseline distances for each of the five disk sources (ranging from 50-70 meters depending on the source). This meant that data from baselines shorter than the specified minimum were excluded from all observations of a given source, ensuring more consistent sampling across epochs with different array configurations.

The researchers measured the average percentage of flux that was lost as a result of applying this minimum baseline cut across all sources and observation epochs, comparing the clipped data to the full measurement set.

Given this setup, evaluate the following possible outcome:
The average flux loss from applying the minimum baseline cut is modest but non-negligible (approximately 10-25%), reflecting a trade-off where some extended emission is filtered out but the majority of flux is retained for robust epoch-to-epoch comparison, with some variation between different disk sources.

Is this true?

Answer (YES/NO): YES